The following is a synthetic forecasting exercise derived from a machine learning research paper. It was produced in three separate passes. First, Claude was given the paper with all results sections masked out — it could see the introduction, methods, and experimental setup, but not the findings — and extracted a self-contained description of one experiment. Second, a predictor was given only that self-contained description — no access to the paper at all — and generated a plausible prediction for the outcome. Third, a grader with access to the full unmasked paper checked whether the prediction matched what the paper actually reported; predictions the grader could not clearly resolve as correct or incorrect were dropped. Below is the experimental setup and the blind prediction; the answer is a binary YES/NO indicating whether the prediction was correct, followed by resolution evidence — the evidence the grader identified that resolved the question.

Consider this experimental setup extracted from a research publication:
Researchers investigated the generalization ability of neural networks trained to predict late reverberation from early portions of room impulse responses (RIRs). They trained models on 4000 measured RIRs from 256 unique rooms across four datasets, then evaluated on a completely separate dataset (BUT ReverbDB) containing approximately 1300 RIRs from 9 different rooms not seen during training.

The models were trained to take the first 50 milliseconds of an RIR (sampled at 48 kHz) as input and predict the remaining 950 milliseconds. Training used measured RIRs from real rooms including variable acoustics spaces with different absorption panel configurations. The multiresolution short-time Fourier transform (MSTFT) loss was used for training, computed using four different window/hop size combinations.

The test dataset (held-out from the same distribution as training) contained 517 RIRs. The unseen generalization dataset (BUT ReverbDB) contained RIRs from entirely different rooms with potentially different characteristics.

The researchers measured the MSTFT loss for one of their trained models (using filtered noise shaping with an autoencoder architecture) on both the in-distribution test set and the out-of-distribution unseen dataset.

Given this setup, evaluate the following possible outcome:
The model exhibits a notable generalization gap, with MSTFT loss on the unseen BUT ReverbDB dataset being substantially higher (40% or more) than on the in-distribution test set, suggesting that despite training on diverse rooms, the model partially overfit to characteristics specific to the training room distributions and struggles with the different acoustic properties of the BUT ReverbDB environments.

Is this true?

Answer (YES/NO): NO